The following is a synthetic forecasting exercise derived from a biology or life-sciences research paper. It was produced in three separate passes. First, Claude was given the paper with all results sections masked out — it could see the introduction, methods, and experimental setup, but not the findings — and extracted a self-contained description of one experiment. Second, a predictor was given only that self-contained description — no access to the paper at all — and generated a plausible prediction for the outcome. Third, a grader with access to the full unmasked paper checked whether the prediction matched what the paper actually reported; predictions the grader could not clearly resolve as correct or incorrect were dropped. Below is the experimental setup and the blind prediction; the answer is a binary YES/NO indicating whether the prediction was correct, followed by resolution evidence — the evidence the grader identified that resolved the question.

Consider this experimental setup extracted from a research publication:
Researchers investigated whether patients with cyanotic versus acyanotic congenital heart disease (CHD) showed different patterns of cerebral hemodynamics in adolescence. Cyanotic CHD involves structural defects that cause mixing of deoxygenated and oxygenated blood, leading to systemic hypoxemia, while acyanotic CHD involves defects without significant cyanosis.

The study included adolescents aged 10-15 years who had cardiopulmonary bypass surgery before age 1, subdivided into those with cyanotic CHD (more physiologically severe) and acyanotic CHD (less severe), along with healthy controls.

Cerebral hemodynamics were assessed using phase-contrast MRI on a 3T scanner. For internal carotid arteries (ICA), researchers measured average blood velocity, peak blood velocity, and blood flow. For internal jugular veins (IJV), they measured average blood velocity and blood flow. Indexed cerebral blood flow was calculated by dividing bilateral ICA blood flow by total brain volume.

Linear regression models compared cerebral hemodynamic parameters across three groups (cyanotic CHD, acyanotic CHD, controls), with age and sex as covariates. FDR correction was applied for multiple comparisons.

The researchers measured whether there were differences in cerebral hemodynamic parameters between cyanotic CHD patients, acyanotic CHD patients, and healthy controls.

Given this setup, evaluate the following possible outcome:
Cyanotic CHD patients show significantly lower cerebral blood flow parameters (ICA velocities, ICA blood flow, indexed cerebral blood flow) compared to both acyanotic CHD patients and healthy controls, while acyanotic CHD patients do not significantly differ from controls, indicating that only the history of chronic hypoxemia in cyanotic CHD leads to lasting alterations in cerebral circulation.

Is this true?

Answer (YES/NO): NO